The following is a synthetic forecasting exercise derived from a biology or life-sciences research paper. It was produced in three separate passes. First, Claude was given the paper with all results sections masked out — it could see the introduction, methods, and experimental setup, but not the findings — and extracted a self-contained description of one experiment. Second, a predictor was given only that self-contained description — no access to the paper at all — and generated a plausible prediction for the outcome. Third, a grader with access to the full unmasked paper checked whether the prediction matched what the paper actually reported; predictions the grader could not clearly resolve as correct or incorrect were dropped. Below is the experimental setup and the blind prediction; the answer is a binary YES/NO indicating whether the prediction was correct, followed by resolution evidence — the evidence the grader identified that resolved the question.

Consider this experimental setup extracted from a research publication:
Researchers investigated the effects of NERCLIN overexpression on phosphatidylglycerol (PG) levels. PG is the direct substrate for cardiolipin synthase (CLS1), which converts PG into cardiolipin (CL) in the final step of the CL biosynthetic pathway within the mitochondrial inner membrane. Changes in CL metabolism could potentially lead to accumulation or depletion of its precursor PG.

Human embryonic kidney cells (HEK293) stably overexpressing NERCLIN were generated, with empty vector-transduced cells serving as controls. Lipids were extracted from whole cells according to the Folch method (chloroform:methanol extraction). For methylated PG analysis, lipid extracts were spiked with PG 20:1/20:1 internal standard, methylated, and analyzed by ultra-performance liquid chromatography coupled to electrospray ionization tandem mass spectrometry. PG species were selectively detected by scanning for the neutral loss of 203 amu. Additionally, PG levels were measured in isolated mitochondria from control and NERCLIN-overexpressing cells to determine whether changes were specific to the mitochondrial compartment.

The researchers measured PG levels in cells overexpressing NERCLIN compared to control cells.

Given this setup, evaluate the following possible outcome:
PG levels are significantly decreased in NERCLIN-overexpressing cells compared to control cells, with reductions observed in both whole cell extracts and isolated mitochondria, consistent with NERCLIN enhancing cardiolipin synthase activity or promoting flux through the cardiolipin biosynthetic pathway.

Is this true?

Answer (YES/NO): NO